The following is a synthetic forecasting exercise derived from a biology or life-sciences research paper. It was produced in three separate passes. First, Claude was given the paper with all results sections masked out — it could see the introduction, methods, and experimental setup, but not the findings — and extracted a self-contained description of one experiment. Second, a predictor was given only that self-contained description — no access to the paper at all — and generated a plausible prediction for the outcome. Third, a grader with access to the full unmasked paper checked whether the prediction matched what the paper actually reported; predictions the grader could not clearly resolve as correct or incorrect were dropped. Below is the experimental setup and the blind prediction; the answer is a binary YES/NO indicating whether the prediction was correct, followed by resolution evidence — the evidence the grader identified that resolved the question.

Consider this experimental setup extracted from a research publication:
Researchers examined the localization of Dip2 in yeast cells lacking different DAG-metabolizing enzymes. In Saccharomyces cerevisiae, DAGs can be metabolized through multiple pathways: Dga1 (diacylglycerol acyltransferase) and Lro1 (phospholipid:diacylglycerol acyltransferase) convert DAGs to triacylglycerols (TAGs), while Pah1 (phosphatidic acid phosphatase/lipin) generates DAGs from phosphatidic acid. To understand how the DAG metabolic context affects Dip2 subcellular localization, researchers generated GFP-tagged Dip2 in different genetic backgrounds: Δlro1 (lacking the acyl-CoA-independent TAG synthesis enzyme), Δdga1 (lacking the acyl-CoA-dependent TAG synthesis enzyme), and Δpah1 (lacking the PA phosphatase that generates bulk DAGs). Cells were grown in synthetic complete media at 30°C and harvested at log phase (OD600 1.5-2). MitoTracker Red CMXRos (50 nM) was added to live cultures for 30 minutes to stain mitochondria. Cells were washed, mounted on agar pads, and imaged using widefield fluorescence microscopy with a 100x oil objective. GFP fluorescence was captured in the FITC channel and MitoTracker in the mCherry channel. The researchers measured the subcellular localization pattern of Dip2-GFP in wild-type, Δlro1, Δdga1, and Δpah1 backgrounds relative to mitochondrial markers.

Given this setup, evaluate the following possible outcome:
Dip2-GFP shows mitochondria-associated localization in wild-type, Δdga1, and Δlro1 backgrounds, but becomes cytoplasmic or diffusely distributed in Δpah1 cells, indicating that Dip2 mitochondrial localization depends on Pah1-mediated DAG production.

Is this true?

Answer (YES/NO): NO